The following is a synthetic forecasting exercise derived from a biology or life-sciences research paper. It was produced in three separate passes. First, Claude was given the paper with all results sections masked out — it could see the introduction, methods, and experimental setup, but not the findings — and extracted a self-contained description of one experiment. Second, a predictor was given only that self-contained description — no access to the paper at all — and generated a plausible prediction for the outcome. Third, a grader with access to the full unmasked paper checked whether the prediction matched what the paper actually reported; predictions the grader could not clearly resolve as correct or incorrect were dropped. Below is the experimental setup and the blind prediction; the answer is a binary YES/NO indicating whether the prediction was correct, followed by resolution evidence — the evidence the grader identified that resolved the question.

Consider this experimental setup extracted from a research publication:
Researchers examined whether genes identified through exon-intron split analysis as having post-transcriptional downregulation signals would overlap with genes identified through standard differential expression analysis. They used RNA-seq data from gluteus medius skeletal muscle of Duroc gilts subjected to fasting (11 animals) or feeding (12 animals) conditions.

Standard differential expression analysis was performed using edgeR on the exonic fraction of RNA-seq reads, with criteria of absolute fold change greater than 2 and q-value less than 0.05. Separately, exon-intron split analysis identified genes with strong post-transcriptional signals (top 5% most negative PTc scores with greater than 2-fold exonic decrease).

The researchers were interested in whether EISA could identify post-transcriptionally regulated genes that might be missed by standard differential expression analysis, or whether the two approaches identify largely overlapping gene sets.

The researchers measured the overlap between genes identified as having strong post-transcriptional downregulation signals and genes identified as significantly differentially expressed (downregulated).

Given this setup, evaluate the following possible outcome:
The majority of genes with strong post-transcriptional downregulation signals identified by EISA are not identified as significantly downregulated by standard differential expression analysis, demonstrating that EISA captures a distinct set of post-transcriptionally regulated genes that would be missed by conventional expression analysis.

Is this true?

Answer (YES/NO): NO